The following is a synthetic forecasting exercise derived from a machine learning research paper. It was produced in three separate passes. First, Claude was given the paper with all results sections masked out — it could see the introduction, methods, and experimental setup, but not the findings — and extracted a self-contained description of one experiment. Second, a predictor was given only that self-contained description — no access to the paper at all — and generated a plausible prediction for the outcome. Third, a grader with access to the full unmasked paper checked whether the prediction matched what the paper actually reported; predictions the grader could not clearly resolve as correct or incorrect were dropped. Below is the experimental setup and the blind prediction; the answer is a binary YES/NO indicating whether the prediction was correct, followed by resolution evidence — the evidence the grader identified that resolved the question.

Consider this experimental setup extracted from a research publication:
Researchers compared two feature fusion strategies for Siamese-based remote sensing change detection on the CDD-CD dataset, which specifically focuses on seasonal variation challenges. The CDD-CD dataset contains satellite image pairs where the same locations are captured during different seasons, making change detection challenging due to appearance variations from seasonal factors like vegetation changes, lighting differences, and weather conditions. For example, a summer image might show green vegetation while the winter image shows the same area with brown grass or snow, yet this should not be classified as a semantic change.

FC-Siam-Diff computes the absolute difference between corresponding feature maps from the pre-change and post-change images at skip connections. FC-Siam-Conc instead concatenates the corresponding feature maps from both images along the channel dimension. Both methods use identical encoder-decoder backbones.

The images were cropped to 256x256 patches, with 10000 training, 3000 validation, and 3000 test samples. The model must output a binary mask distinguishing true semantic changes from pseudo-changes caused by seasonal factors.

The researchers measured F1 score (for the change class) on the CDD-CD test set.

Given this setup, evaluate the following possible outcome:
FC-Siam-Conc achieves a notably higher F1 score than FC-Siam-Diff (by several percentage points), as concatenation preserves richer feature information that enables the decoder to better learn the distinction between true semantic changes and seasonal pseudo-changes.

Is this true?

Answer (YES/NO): YES